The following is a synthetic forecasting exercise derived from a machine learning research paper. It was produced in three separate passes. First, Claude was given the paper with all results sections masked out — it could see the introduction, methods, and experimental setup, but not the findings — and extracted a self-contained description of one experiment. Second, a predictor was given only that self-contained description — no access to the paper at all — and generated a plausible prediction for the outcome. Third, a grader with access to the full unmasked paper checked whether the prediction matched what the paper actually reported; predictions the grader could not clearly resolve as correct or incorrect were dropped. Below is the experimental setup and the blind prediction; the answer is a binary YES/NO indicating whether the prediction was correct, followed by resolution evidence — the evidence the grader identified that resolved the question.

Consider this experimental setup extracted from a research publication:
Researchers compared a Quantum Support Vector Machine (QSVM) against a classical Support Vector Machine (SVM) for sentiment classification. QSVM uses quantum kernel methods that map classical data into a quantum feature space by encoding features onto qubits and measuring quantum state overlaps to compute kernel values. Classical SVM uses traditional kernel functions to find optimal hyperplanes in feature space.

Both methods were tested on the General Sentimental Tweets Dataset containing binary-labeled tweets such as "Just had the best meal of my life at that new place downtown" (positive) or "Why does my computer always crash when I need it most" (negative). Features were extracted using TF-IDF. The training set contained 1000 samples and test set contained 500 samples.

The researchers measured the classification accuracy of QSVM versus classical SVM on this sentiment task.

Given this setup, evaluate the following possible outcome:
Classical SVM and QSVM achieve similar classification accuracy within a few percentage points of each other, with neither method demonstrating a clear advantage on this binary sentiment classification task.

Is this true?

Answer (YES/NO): NO